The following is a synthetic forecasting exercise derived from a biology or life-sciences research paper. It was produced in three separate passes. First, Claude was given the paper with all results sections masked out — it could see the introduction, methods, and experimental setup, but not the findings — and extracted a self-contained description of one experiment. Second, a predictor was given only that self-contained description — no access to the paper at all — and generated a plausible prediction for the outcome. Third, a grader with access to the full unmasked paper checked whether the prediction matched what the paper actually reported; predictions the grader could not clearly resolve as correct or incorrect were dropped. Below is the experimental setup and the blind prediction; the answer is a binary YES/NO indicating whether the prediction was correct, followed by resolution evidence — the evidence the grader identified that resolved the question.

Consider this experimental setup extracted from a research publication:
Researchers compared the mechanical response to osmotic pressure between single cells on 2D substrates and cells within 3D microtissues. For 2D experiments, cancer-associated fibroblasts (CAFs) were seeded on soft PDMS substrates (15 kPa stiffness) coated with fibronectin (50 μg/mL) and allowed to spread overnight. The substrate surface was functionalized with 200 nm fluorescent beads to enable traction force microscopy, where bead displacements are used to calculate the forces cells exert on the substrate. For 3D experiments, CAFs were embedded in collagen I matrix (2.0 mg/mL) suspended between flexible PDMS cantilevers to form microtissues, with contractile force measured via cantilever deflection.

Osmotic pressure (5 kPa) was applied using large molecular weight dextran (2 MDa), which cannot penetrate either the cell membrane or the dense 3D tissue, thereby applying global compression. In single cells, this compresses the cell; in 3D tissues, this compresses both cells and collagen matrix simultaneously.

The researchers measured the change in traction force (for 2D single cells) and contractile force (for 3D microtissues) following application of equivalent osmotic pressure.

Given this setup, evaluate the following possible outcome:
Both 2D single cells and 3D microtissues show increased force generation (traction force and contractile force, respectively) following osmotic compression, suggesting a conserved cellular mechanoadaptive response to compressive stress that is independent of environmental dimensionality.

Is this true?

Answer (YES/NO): NO